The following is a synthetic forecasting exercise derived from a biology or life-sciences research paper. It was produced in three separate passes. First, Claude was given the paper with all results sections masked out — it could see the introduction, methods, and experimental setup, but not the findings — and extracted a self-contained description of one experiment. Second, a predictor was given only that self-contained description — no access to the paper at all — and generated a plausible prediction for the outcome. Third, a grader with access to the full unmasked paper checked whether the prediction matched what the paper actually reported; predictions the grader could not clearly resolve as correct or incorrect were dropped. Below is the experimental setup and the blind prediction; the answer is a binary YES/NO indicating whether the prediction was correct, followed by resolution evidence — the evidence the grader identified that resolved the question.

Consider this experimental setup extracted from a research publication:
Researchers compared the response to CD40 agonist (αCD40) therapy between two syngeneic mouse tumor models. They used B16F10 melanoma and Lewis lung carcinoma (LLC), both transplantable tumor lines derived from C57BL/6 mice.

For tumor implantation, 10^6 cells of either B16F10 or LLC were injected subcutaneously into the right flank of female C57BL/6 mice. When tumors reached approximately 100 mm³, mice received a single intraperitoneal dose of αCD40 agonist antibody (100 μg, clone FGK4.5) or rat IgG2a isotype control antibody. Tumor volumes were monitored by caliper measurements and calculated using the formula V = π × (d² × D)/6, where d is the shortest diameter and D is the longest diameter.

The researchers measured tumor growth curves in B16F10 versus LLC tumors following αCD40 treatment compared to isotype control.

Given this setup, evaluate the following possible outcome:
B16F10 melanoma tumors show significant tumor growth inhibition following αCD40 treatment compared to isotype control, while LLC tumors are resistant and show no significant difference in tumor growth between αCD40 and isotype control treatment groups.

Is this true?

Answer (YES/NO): YES